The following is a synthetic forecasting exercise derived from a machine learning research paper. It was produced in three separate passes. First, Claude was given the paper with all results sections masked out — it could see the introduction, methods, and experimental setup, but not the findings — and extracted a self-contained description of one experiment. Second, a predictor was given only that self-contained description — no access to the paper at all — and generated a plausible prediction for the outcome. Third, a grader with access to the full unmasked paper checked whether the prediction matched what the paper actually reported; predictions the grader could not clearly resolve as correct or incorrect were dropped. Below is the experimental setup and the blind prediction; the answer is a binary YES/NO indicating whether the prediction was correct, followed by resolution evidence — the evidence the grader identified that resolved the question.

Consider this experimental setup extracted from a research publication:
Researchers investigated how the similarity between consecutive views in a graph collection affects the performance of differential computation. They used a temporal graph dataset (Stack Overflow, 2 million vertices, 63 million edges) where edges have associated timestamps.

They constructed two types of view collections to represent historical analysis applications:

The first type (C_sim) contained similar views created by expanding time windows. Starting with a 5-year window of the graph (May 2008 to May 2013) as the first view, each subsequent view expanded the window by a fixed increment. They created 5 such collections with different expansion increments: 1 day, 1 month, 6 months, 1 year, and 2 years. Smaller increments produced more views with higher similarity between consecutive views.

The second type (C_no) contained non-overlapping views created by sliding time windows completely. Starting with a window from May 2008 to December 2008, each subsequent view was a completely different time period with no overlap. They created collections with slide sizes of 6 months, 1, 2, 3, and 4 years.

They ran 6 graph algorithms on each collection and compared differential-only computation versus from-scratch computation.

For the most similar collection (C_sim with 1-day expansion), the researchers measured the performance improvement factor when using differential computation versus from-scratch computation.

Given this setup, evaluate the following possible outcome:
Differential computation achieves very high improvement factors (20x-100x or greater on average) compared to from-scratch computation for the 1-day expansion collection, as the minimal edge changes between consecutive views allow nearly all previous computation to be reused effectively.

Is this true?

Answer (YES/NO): NO